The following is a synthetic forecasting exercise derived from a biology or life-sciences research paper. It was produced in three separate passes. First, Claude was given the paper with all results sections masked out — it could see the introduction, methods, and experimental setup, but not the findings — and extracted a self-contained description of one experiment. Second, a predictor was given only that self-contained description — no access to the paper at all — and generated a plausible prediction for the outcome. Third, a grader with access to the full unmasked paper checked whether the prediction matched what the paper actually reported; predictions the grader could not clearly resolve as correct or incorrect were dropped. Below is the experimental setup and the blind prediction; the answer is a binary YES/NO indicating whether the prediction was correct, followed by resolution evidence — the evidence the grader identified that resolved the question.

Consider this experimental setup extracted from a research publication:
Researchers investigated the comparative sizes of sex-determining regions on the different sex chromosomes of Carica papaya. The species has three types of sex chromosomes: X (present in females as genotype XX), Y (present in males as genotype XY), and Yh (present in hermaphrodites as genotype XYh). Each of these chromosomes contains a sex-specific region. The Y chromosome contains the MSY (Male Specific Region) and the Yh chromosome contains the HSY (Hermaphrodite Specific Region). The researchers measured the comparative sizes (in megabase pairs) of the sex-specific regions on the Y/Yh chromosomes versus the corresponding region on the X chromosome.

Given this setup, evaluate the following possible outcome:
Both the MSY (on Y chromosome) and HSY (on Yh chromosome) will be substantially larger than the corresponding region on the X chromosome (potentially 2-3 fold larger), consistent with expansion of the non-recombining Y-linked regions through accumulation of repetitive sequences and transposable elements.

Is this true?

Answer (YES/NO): YES